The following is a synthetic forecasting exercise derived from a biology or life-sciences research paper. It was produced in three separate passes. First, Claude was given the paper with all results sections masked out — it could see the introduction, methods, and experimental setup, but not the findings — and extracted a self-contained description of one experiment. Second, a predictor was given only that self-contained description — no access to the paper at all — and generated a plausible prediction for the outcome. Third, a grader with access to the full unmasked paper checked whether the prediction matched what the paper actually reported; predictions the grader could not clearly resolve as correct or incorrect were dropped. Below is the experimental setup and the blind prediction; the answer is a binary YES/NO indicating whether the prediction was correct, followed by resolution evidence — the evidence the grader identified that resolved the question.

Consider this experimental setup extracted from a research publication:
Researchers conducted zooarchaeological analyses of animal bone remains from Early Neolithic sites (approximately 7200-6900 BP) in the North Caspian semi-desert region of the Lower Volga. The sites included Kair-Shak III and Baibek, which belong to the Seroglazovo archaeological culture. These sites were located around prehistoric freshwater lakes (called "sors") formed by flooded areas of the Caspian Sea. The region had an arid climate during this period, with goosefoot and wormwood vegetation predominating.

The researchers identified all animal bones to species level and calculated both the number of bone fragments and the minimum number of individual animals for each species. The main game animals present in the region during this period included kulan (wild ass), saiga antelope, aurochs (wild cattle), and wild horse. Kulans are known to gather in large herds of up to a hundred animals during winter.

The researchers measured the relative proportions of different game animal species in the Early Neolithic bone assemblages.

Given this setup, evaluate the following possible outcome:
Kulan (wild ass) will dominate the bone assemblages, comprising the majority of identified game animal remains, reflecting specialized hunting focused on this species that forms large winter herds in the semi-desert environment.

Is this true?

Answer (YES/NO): YES